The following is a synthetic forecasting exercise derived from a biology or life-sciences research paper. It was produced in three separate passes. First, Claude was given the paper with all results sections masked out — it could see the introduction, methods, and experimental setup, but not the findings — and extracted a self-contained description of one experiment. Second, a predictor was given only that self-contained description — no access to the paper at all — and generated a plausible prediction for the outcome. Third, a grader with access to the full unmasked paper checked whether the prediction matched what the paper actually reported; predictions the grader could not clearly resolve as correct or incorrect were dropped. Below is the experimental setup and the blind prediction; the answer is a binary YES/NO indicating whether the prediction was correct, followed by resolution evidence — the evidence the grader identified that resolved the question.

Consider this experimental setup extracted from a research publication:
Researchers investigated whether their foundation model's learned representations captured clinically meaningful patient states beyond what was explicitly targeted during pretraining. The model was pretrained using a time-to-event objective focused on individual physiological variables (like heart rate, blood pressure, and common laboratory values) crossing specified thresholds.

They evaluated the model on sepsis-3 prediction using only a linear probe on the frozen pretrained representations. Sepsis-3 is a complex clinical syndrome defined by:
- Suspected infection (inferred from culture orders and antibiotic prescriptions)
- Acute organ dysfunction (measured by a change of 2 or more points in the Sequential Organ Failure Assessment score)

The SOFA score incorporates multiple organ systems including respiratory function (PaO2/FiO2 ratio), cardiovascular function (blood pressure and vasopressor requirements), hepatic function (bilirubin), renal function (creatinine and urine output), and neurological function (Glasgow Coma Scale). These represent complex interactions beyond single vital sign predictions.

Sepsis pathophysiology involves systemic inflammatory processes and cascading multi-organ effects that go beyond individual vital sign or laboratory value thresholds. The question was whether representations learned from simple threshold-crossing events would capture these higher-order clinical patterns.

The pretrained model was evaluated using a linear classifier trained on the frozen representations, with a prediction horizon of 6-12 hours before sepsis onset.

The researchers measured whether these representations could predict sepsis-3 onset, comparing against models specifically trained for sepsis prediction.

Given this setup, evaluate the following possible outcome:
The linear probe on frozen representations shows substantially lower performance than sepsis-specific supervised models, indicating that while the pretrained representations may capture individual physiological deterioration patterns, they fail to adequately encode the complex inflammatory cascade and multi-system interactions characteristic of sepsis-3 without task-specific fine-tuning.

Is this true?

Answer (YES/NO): YES